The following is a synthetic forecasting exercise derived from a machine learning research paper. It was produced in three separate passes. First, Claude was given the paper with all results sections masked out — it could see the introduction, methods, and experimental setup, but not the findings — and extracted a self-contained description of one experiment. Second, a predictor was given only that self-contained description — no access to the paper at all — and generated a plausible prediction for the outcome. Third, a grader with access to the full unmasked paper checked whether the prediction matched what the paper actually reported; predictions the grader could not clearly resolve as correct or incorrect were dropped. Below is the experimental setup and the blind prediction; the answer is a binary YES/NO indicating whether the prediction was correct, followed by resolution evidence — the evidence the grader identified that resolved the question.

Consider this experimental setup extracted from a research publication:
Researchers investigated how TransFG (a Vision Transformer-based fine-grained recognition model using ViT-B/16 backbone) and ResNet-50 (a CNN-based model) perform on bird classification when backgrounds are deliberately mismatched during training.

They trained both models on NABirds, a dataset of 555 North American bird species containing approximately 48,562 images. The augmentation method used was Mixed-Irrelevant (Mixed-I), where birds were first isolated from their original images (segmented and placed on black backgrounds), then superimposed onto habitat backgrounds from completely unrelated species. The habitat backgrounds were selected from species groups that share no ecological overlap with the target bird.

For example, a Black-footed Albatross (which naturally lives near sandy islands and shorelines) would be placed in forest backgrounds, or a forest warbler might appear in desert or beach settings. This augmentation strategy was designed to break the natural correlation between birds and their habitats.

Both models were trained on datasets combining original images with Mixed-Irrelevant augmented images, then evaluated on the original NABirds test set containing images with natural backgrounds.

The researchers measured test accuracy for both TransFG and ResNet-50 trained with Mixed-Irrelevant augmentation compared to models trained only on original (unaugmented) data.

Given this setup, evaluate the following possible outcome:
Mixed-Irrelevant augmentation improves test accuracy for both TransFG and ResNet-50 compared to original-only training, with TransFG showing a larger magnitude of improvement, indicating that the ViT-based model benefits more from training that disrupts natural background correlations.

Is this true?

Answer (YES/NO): NO